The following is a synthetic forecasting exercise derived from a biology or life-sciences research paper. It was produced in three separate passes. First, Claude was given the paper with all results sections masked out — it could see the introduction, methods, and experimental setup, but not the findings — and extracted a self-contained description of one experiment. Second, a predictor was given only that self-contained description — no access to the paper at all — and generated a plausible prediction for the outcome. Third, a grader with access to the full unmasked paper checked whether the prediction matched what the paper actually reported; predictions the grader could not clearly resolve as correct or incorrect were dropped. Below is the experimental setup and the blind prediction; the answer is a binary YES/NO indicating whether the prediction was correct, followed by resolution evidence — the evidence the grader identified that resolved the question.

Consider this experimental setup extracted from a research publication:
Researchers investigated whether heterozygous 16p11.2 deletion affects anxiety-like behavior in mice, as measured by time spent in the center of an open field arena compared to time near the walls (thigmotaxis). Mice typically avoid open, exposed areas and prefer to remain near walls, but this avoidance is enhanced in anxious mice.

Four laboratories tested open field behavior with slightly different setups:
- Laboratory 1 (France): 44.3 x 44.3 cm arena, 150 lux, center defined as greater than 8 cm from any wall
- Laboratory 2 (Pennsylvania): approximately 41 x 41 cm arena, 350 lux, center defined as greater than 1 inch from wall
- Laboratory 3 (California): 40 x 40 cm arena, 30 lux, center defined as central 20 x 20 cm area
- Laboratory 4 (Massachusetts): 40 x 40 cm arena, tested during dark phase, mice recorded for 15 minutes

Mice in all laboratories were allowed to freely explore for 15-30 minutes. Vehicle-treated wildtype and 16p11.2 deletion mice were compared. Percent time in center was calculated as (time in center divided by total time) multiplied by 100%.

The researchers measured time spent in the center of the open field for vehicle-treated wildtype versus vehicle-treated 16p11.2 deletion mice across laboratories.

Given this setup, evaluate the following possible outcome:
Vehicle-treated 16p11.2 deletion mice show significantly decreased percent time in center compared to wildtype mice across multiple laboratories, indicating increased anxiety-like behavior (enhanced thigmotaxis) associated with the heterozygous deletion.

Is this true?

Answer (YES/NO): NO